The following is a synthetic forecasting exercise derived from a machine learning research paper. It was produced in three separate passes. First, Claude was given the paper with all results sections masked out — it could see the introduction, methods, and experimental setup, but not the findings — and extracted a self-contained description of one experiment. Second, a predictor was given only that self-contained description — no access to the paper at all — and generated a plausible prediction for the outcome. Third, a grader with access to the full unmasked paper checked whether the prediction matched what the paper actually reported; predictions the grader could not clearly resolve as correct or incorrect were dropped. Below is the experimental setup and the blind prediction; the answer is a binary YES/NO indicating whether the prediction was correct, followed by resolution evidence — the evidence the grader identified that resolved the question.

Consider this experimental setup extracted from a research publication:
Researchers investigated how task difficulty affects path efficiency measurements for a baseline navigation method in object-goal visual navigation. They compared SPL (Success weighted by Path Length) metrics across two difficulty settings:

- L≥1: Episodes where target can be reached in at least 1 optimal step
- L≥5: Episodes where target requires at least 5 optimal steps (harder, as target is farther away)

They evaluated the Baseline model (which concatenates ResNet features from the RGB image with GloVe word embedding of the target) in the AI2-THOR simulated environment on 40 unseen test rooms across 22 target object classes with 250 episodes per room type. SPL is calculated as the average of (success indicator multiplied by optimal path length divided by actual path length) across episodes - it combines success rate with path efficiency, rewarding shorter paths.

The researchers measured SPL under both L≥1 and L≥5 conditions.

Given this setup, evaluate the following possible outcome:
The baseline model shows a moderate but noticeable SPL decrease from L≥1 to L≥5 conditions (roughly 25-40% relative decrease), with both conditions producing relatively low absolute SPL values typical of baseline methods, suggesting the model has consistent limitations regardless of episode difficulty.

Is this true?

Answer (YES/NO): NO